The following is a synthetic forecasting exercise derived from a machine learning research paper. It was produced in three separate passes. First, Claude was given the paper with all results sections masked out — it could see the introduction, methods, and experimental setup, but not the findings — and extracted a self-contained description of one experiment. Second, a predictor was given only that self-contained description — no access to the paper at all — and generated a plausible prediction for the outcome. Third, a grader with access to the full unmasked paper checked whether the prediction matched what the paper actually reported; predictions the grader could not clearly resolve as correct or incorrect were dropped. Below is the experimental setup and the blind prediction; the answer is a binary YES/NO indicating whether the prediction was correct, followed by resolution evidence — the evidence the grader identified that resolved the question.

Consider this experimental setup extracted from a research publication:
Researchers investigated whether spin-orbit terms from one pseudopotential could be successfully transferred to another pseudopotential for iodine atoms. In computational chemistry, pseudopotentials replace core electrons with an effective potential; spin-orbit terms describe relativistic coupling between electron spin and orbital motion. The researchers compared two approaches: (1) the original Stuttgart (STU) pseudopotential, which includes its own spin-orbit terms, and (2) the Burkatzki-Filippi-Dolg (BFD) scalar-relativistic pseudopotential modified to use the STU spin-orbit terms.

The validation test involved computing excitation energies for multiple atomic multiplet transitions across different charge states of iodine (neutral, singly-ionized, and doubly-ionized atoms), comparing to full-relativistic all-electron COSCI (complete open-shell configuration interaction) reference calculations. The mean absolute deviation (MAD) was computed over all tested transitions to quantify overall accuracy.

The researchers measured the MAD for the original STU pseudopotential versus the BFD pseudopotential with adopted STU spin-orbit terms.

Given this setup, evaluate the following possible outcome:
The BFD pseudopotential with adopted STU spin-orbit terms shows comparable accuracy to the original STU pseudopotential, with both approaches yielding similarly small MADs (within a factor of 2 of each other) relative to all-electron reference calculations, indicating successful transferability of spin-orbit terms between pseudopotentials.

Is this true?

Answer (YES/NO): YES